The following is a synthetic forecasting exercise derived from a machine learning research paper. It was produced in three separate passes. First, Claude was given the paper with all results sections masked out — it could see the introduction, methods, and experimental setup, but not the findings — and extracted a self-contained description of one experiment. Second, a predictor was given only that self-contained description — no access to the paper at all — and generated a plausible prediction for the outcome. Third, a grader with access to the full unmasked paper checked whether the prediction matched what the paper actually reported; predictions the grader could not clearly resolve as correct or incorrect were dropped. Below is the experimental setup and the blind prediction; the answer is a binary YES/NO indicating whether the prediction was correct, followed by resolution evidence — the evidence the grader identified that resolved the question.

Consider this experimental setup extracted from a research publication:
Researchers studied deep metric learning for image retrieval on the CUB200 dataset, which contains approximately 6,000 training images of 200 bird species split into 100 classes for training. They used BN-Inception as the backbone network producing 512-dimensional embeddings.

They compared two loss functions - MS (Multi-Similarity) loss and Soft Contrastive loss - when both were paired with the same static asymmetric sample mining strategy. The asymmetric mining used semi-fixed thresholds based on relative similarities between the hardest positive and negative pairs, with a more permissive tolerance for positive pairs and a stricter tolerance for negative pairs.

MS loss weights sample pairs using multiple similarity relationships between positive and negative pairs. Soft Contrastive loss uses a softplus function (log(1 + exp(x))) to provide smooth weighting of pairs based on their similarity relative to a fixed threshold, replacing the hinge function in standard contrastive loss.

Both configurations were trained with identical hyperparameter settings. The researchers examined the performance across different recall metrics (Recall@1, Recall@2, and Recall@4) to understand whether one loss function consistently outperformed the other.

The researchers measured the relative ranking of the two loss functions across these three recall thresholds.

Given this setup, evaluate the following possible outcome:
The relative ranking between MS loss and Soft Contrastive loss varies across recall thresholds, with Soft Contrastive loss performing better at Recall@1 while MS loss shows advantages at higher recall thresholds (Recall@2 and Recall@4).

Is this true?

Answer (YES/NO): NO